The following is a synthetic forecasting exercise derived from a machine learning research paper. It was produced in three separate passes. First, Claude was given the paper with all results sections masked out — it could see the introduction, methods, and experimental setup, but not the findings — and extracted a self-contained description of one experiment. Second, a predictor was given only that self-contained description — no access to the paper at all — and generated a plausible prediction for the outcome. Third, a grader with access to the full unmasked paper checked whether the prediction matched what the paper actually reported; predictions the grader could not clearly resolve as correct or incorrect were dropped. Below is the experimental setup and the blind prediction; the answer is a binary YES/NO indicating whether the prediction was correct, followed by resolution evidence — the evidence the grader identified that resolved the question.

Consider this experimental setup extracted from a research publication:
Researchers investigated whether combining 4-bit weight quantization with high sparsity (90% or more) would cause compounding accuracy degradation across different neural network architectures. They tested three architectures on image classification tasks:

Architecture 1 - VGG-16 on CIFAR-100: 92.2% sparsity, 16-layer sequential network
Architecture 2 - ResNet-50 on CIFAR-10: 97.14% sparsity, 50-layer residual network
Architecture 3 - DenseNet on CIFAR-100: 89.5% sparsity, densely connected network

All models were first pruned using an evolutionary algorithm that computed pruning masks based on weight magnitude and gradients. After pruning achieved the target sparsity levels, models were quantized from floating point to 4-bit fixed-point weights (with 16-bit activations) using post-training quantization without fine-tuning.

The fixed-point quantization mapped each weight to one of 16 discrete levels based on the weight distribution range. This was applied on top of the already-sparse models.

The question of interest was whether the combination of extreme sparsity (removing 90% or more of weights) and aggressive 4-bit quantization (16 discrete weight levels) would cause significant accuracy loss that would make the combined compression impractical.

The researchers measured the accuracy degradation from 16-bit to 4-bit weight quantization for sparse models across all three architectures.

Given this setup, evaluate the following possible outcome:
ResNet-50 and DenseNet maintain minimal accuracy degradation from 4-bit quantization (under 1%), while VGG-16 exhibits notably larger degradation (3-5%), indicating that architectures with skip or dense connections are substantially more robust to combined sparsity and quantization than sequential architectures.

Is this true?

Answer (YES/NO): NO